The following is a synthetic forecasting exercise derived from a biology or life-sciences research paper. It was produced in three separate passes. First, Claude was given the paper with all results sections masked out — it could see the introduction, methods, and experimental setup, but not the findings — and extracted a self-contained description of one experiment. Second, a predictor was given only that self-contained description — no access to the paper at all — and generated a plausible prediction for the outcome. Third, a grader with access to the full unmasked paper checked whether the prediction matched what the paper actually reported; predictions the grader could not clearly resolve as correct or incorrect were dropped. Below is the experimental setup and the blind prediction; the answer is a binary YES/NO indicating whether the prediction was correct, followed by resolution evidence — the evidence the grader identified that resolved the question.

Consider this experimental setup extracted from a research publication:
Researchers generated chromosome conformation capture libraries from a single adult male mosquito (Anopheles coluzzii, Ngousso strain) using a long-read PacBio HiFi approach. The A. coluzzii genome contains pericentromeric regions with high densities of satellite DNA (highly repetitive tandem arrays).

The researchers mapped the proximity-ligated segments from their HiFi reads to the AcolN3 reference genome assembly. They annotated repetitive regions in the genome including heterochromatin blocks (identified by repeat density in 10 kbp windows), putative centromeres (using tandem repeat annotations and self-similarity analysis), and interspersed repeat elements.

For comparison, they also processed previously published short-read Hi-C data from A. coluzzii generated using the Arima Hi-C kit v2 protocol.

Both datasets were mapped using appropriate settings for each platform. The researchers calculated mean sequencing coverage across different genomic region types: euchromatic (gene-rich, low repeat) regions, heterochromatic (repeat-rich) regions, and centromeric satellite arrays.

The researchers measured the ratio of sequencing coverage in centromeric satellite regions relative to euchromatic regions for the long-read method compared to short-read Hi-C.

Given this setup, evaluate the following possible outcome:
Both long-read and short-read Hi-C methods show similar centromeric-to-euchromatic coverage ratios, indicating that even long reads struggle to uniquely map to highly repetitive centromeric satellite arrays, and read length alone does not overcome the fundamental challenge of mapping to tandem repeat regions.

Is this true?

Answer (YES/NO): NO